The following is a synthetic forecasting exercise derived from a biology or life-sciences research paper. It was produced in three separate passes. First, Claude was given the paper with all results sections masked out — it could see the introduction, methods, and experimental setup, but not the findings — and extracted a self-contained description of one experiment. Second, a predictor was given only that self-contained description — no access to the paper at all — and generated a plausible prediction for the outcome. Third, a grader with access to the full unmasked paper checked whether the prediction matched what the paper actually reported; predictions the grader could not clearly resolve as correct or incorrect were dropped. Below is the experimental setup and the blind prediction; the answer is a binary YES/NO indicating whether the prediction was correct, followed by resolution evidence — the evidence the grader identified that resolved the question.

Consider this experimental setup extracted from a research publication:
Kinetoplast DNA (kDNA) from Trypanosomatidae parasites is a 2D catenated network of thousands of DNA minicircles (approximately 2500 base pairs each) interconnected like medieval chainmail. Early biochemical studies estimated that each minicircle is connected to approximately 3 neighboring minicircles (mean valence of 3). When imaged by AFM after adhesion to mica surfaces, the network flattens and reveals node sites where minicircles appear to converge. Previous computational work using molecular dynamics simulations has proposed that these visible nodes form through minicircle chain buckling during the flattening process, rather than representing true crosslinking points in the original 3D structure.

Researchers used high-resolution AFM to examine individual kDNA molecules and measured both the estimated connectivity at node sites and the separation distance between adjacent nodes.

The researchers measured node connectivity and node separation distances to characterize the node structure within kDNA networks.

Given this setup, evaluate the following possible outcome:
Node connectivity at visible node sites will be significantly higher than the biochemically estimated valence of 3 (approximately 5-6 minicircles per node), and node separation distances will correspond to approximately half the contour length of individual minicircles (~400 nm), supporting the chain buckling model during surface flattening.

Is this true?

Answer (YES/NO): NO